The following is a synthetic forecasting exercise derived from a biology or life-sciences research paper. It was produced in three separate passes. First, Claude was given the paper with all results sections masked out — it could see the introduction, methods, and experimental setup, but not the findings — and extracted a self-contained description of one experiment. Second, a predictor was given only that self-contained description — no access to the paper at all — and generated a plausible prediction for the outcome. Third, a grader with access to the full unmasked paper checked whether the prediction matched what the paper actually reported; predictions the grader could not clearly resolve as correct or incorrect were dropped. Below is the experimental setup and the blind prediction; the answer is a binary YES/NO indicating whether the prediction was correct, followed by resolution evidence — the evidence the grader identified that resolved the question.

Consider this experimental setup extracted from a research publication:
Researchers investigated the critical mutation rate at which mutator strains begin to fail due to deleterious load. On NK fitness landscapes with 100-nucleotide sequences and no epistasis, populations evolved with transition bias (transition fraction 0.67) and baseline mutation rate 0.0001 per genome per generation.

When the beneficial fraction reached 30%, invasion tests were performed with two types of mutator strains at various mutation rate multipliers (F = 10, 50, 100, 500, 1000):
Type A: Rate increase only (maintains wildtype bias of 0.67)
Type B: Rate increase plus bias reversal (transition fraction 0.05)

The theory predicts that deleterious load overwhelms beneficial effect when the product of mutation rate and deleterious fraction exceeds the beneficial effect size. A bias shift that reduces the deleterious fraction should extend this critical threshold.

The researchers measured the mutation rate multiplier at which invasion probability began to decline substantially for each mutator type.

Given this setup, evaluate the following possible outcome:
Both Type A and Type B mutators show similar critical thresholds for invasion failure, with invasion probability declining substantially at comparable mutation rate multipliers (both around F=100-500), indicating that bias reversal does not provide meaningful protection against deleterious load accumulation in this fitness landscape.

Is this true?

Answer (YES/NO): NO